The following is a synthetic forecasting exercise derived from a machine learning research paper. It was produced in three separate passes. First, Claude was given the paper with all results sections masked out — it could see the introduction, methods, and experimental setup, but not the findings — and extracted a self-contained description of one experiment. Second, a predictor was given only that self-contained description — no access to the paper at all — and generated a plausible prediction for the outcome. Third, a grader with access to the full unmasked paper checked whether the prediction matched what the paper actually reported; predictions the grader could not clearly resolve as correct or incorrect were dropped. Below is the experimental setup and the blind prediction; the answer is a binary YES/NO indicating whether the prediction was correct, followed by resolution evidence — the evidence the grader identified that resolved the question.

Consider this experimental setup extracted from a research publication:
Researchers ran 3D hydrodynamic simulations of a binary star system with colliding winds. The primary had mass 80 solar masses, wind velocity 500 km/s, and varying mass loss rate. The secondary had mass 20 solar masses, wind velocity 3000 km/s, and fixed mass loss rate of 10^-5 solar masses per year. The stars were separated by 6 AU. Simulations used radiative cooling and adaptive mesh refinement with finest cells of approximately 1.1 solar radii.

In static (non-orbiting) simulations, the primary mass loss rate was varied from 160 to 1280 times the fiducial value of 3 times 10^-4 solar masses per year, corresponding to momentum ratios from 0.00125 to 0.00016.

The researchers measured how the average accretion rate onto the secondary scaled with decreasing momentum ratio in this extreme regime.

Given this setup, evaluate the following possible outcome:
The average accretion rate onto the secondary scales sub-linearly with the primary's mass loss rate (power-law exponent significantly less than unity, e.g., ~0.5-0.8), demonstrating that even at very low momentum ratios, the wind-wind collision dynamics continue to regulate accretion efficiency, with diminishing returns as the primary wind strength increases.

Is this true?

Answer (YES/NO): NO